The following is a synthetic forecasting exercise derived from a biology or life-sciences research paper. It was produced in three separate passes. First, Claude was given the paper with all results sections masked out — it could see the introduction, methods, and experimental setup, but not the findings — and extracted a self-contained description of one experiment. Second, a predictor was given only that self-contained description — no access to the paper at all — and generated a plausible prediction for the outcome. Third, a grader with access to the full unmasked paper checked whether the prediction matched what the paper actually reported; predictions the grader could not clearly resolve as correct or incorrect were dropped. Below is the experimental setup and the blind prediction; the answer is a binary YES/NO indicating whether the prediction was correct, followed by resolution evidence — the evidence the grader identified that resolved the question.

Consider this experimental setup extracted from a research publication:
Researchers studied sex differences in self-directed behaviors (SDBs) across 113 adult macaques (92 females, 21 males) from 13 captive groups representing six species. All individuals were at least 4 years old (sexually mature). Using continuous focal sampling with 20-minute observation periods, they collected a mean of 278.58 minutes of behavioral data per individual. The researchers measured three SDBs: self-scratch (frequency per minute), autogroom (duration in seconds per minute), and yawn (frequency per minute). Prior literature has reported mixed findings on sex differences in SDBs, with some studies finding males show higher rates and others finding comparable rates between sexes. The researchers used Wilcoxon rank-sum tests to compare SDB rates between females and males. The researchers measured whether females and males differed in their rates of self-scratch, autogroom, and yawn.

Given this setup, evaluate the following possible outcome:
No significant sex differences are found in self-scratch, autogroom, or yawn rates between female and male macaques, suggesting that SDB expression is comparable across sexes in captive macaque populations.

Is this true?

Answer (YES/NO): NO